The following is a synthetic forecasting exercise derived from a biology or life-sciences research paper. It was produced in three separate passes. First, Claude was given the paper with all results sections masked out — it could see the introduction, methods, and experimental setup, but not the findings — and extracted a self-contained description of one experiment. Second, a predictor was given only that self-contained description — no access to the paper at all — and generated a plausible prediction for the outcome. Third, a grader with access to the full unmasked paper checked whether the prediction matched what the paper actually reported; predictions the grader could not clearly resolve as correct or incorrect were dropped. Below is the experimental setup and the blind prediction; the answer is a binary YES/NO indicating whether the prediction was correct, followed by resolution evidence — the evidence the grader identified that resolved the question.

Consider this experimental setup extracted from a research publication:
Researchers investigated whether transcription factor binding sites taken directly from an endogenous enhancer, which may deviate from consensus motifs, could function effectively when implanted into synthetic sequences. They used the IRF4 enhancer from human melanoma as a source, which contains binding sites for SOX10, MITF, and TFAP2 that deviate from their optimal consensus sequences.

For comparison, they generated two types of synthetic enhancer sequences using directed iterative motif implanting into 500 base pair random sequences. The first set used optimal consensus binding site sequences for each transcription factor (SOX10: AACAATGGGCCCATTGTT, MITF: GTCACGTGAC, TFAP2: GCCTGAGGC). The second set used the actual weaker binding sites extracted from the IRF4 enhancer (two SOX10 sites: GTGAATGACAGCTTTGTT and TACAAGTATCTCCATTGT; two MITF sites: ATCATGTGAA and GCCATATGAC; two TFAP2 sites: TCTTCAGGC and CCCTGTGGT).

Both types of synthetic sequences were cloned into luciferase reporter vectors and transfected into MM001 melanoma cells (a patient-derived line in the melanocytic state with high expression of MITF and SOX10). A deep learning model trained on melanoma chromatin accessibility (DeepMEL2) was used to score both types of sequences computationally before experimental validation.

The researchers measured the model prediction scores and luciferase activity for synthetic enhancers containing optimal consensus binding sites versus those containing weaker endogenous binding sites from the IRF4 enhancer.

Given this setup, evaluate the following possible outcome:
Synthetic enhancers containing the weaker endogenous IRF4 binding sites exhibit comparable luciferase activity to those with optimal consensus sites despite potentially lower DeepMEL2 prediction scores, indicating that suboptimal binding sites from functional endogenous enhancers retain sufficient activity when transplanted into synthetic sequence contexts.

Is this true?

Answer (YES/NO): NO